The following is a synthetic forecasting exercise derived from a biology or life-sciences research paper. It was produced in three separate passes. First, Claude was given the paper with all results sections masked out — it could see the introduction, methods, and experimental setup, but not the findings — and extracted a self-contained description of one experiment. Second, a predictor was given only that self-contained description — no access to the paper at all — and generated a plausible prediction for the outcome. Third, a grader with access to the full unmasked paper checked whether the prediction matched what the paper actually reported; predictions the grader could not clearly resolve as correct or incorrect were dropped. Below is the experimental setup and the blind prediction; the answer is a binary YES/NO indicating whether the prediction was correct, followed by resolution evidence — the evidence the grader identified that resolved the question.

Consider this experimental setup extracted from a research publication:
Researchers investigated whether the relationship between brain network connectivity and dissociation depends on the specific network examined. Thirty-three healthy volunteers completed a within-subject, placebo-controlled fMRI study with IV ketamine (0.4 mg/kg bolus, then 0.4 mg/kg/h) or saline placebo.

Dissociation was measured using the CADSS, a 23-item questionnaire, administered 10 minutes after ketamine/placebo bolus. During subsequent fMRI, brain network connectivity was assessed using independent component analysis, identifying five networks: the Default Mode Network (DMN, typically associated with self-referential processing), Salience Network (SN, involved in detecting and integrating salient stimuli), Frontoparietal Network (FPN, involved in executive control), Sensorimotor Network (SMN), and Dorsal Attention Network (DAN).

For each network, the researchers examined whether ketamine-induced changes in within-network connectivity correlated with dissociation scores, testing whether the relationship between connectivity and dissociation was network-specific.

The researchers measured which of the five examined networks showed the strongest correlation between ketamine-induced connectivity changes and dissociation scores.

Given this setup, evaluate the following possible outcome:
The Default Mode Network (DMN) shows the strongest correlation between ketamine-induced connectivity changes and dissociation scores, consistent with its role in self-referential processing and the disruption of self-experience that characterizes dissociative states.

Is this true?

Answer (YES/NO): YES